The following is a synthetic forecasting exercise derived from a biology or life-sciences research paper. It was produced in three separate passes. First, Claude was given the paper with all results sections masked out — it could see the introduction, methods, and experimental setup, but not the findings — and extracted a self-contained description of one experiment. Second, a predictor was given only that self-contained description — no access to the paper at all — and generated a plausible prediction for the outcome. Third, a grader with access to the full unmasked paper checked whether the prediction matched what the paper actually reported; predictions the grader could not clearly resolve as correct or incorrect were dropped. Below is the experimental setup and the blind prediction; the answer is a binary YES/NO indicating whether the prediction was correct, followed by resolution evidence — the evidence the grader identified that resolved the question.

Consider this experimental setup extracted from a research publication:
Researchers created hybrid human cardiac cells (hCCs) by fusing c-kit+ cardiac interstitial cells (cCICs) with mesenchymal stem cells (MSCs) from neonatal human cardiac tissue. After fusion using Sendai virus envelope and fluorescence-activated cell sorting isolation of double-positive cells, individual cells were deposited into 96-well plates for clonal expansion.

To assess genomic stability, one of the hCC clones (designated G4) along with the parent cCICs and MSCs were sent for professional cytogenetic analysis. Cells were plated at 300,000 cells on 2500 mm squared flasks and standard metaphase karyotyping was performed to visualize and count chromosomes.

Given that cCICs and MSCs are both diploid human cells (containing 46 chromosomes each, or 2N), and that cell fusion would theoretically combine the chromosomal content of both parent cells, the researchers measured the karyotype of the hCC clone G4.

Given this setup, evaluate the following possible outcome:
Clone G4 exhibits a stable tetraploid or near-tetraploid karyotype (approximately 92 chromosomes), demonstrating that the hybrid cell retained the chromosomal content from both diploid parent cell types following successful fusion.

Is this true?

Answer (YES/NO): NO